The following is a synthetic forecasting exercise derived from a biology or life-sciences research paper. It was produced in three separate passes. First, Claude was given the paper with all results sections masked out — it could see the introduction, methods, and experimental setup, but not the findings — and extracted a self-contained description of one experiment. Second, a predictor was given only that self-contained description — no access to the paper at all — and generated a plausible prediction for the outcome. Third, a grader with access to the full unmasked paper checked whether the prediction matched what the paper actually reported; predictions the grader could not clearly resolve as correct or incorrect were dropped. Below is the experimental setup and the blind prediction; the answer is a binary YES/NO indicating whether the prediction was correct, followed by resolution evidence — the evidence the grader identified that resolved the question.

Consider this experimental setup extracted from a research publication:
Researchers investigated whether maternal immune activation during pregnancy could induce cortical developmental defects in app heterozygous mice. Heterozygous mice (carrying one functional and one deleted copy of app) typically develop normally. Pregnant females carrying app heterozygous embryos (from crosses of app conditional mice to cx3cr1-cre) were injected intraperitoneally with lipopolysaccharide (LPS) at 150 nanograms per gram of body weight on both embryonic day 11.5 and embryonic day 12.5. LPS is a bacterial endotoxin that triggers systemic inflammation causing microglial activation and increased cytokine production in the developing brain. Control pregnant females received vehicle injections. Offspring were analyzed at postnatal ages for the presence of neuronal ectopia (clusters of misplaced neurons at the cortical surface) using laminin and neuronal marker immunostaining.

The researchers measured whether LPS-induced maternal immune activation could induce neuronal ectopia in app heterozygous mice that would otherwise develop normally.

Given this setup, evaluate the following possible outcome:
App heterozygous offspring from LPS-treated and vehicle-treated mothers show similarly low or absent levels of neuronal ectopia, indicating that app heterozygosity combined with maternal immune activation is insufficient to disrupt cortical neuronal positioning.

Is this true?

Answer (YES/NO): NO